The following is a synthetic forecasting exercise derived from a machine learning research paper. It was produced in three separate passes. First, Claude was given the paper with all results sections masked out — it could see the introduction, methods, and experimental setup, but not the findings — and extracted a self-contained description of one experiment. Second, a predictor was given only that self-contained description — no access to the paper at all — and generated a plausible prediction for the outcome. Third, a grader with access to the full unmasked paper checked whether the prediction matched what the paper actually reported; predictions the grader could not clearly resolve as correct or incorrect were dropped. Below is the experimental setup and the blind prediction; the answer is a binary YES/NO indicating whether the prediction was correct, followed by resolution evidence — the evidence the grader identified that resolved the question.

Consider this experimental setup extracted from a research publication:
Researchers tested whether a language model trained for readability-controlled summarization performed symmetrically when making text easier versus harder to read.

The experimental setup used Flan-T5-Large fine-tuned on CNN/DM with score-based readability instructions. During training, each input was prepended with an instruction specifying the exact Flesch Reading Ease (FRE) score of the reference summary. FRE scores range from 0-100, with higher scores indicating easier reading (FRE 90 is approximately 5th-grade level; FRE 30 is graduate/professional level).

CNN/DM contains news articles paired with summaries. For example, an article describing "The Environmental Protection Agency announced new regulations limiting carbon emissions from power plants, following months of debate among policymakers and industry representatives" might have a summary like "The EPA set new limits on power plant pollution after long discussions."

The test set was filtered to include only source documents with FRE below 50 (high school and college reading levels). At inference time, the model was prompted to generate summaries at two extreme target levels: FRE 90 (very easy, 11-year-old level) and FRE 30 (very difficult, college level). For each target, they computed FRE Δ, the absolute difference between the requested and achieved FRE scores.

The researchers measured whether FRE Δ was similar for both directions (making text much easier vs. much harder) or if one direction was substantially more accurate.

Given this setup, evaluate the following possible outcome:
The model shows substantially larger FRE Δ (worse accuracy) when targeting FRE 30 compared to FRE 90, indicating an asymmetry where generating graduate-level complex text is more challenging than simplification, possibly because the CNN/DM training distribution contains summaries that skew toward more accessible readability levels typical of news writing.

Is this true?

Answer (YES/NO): NO